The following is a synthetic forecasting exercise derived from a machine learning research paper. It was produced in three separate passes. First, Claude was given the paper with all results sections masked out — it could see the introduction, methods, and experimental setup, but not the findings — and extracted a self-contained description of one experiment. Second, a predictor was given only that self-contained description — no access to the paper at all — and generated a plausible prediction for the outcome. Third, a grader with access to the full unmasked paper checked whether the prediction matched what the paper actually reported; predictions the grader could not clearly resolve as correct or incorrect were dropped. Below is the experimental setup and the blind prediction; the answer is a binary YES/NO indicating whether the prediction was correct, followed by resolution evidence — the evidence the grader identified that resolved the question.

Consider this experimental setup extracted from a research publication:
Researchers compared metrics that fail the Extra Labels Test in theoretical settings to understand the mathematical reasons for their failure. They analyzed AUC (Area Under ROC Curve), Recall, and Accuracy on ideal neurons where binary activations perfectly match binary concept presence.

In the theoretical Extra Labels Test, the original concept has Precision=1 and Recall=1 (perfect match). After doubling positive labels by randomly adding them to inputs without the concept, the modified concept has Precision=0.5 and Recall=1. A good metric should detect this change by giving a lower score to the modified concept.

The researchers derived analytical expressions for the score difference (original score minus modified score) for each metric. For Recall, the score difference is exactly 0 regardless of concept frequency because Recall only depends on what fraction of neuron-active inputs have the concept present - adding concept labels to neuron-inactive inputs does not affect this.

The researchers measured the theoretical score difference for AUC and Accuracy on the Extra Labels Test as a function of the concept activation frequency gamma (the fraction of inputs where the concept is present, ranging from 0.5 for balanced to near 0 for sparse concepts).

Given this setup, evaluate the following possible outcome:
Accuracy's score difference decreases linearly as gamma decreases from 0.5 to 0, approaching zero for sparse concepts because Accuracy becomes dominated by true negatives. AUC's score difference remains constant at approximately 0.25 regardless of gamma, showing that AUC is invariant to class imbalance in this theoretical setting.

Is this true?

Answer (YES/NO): NO